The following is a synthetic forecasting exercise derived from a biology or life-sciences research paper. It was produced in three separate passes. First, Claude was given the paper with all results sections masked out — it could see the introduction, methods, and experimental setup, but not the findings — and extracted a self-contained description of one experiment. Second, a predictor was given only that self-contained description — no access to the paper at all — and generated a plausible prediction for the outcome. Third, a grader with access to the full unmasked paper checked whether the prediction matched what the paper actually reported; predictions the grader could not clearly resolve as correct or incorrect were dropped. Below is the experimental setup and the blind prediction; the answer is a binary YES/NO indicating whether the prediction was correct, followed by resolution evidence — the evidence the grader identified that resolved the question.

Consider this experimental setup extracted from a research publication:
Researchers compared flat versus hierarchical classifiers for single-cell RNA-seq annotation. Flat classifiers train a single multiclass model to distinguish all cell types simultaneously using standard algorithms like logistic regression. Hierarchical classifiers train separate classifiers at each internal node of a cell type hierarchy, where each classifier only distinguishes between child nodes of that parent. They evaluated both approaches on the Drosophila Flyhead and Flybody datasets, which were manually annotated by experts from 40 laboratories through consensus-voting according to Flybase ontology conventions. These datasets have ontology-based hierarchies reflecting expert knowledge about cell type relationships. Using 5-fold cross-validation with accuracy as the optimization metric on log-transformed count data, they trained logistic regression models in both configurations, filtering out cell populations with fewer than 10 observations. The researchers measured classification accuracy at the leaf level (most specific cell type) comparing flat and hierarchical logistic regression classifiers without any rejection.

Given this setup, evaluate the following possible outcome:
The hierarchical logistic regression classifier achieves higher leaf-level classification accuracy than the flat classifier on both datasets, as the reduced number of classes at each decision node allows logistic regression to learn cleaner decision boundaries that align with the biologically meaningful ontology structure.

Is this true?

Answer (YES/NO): NO